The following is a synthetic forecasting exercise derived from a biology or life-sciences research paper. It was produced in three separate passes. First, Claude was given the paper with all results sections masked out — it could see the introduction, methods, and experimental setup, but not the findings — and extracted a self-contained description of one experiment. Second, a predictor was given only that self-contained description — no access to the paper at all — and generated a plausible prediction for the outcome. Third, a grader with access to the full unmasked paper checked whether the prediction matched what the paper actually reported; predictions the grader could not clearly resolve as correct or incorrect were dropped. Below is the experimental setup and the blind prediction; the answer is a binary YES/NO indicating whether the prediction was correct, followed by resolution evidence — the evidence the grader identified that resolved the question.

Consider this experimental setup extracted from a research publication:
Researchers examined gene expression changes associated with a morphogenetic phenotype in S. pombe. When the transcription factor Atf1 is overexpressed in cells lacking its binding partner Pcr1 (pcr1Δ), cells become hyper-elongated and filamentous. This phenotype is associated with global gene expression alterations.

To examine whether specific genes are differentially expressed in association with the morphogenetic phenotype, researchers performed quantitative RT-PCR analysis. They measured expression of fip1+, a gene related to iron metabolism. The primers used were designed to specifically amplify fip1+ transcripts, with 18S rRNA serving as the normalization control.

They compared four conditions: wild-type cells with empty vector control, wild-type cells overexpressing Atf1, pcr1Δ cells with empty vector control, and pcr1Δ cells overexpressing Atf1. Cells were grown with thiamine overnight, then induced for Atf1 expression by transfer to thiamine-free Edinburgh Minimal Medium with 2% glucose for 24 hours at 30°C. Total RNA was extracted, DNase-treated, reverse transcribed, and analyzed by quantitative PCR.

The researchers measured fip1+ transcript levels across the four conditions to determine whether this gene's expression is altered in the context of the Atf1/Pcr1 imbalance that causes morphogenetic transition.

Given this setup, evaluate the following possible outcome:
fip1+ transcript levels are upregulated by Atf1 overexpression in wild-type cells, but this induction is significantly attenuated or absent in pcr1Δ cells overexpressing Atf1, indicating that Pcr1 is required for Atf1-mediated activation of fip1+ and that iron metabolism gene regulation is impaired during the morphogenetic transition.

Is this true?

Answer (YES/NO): NO